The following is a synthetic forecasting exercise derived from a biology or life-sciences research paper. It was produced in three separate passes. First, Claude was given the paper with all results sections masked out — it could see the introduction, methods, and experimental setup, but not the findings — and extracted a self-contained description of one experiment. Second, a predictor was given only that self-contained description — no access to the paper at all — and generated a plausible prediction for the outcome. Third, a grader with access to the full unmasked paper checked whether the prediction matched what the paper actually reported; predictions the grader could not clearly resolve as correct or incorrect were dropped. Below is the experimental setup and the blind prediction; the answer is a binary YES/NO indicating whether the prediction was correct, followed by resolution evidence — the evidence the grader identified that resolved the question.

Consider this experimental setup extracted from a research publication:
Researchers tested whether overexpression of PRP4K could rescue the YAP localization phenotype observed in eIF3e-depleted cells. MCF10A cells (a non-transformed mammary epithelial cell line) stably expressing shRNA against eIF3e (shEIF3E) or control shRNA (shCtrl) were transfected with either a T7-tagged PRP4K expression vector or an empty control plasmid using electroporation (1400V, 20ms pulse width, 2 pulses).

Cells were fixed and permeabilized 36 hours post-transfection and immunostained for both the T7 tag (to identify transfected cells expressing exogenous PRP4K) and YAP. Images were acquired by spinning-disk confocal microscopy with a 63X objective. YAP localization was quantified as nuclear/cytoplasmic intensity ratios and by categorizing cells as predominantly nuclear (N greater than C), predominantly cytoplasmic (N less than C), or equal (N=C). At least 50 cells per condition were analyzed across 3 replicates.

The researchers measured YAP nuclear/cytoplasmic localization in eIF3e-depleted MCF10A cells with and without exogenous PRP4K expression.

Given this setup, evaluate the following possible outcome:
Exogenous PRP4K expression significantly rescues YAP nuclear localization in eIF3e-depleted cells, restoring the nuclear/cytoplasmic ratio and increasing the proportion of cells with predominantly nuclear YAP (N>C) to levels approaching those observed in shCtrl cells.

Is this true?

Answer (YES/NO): NO